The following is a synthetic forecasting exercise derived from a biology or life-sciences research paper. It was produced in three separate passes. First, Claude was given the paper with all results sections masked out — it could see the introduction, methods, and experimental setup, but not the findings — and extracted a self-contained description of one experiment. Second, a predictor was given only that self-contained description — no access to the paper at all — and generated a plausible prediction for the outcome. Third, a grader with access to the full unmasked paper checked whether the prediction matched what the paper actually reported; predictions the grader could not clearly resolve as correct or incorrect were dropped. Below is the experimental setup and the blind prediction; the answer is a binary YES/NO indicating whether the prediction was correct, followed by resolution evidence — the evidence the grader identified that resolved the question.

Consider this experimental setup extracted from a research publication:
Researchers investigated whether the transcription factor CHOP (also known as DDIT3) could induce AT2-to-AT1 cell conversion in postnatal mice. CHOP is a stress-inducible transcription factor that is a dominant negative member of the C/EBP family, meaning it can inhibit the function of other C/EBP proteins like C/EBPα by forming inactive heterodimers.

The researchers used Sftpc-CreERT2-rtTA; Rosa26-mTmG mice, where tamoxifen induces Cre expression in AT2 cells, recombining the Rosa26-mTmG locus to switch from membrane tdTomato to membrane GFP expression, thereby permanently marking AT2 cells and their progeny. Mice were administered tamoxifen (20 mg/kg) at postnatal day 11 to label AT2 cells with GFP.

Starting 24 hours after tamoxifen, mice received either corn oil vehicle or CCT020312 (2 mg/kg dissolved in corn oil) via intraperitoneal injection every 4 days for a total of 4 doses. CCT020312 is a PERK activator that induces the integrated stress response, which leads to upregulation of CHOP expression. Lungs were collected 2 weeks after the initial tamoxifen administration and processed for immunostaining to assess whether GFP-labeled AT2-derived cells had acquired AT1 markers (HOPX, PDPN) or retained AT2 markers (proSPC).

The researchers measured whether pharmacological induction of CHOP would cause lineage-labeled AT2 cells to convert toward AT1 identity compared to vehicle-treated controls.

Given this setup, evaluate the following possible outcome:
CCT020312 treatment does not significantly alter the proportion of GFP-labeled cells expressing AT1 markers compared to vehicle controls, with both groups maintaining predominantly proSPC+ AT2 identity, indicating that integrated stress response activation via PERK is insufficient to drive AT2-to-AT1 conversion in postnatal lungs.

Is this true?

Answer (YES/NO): NO